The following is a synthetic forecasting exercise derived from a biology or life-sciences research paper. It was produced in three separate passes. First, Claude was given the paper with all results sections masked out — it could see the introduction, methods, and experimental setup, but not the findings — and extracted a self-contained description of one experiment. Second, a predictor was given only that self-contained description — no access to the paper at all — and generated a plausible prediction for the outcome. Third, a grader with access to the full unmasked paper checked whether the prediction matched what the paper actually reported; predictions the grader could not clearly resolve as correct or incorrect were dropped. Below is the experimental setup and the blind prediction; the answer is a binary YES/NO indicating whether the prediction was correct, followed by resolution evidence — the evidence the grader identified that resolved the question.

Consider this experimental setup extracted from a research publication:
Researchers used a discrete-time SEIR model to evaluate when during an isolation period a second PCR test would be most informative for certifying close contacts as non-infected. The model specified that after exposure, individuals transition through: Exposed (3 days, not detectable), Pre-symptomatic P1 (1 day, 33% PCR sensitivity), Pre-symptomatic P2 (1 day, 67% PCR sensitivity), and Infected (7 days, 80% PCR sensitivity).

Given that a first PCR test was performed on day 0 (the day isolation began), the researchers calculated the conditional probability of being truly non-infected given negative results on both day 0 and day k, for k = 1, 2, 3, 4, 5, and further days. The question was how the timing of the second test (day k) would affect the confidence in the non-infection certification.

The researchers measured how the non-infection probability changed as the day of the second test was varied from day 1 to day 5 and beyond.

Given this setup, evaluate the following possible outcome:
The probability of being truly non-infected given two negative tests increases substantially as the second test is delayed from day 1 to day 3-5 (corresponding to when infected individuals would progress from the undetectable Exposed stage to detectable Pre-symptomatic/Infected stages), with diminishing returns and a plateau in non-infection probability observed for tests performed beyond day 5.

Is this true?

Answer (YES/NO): YES